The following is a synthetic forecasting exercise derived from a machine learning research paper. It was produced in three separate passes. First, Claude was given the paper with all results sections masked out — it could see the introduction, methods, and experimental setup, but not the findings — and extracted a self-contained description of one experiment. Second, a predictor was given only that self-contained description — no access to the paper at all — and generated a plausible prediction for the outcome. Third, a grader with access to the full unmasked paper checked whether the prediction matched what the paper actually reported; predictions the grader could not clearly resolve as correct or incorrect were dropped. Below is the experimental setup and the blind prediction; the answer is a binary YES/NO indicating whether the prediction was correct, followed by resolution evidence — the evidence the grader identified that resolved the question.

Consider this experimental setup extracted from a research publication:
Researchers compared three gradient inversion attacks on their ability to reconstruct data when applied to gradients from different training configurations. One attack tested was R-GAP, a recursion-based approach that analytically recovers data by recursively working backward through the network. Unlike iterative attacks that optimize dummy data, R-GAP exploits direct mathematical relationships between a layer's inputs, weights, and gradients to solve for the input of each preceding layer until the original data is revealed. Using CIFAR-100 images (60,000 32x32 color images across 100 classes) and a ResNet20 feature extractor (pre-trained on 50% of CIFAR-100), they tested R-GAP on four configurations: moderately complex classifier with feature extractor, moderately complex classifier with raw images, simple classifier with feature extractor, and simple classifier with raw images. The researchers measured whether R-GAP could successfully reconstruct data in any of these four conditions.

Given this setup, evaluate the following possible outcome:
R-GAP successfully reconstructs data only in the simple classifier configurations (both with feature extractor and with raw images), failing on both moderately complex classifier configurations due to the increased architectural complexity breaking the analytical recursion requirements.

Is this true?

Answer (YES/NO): NO